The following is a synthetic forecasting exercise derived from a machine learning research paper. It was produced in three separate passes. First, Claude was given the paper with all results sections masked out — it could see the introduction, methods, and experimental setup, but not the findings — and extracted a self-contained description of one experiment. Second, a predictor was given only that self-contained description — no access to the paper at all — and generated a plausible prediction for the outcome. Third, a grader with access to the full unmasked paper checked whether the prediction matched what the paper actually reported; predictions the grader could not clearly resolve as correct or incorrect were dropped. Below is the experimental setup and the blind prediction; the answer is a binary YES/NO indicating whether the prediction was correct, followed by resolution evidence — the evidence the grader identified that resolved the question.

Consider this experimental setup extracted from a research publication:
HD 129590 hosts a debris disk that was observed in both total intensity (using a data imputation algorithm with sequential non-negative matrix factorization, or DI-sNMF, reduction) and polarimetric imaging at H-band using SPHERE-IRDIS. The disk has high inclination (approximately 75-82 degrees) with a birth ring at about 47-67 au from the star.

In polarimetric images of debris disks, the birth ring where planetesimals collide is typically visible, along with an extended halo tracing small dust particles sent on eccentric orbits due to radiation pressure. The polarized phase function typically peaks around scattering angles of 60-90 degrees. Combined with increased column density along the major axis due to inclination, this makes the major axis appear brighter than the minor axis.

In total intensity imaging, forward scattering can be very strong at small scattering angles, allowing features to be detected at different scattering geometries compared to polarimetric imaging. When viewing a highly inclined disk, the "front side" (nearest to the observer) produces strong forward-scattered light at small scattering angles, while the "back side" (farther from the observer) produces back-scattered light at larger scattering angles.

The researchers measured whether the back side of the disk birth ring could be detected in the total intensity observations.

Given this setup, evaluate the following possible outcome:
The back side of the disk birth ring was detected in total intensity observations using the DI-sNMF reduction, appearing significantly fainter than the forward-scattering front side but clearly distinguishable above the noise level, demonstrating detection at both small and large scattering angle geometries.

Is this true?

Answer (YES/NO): YES